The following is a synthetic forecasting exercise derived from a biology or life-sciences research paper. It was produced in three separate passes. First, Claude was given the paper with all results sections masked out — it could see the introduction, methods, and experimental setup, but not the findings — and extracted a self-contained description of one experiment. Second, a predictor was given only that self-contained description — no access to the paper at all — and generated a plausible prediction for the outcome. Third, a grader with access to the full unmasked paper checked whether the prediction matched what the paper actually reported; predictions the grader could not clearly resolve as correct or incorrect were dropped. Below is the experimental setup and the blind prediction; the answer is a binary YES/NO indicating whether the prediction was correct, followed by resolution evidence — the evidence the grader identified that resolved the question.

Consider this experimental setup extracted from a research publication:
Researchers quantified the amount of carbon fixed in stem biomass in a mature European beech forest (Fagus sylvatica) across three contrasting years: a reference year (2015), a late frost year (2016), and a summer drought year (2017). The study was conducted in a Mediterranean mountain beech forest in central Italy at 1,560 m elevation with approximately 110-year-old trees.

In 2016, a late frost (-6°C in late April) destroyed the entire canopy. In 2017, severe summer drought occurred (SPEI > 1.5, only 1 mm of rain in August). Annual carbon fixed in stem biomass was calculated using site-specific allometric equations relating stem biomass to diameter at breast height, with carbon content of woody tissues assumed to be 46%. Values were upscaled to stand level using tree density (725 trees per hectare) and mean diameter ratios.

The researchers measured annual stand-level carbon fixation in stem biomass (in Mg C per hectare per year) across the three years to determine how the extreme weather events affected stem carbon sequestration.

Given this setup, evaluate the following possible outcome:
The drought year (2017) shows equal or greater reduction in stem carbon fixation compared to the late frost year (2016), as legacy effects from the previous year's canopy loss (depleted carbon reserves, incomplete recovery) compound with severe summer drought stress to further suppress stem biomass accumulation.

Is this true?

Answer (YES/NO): NO